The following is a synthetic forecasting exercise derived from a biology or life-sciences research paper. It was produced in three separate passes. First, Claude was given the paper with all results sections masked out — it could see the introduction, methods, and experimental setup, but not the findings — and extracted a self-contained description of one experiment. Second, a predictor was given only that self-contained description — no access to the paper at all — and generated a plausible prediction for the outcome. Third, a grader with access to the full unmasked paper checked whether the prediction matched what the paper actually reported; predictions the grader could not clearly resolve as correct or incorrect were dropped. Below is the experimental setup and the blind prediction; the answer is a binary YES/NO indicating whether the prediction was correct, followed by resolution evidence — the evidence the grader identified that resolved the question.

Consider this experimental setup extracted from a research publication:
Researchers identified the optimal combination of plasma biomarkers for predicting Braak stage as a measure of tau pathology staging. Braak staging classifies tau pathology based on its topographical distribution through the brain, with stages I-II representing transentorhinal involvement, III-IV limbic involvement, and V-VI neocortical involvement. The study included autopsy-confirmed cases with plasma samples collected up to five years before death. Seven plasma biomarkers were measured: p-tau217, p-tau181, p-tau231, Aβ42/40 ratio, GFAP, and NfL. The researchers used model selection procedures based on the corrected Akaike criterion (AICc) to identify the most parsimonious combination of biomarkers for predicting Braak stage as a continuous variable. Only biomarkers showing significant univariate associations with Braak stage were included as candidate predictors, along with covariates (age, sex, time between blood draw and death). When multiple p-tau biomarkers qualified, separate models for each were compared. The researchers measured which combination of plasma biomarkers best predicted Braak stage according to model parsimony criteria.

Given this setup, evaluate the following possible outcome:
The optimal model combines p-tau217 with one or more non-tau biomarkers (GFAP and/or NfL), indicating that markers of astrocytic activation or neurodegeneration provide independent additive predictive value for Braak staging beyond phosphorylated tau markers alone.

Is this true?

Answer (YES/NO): NO